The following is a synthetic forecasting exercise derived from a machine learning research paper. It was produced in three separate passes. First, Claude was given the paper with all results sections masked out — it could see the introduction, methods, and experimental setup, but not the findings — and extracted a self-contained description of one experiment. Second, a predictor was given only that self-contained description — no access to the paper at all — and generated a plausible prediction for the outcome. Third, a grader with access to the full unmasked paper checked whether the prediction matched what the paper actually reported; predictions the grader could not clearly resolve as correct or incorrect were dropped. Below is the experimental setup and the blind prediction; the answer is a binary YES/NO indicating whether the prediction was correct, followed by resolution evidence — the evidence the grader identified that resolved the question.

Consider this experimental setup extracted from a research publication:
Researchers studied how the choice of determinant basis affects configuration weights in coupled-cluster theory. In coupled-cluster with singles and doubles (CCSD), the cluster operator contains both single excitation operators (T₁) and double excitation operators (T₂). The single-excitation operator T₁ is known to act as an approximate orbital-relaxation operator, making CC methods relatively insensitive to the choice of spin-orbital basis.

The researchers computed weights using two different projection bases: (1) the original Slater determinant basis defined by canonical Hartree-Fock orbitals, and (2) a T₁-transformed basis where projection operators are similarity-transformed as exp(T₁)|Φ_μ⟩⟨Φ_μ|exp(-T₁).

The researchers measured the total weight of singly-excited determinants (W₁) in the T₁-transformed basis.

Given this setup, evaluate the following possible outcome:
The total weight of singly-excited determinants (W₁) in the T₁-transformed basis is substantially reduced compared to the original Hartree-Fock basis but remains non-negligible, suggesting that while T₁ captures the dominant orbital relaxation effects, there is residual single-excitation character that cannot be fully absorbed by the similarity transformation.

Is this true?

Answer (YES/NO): NO